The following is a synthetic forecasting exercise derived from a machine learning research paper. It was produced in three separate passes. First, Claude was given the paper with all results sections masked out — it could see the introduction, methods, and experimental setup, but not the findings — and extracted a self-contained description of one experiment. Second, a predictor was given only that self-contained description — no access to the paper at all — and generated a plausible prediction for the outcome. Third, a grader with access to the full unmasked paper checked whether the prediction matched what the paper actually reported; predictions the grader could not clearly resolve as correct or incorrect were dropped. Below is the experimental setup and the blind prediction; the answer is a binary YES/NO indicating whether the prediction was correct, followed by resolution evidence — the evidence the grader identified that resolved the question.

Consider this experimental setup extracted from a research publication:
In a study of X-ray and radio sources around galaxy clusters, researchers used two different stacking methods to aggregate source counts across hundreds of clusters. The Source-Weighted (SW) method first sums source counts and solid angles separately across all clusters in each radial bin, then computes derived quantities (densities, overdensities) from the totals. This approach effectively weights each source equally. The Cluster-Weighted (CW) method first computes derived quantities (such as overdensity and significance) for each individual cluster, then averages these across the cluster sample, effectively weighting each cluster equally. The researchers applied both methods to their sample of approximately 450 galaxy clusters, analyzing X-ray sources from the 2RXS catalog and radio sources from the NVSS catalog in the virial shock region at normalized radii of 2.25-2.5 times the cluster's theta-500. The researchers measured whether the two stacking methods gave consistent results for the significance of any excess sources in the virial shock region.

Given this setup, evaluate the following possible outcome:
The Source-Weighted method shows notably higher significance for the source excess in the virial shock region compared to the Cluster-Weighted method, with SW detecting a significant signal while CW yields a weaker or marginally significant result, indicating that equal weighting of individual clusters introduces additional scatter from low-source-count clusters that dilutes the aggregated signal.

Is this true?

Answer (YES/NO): NO